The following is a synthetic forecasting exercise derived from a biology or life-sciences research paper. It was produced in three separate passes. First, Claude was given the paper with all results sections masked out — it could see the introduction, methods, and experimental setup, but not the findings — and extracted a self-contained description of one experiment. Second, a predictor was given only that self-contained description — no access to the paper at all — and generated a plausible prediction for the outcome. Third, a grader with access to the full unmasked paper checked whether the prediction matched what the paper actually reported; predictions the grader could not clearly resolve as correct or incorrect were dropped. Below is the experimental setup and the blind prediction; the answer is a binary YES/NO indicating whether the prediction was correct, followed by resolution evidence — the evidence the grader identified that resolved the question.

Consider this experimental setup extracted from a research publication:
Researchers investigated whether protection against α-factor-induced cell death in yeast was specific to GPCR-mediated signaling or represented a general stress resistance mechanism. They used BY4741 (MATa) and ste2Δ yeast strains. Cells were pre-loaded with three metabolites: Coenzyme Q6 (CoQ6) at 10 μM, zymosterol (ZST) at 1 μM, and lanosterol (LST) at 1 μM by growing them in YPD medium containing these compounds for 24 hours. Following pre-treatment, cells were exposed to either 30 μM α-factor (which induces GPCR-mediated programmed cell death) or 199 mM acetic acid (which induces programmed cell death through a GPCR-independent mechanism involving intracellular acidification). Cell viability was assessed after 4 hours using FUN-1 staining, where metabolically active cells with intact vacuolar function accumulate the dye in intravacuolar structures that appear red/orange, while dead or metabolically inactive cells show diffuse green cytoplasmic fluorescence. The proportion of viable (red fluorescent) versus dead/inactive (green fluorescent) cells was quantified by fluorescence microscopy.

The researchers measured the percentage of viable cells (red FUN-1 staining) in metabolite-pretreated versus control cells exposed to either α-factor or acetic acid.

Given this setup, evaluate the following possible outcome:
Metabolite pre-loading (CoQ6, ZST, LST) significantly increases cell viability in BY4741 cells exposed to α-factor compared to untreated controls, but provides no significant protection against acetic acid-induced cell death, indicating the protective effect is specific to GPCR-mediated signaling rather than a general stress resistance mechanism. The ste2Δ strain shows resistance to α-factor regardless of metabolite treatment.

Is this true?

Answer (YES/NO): YES